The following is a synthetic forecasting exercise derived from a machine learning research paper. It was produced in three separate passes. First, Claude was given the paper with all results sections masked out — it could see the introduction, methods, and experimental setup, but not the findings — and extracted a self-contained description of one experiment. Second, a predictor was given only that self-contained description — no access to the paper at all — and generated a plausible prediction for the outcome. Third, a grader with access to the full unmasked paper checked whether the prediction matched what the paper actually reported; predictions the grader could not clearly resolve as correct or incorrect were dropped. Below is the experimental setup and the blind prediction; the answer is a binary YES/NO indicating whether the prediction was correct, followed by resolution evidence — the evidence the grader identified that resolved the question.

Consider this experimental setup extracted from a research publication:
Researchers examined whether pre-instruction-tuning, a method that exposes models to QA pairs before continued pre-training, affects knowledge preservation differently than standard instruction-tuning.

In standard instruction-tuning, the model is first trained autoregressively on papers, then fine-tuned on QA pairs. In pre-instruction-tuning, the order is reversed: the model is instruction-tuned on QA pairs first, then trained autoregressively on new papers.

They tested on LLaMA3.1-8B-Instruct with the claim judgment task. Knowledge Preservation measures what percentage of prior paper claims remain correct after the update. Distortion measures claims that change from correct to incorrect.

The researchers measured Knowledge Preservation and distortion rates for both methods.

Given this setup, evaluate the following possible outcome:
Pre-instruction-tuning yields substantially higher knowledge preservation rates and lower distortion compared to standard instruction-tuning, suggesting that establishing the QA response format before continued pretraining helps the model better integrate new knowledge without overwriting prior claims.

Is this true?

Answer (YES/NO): NO